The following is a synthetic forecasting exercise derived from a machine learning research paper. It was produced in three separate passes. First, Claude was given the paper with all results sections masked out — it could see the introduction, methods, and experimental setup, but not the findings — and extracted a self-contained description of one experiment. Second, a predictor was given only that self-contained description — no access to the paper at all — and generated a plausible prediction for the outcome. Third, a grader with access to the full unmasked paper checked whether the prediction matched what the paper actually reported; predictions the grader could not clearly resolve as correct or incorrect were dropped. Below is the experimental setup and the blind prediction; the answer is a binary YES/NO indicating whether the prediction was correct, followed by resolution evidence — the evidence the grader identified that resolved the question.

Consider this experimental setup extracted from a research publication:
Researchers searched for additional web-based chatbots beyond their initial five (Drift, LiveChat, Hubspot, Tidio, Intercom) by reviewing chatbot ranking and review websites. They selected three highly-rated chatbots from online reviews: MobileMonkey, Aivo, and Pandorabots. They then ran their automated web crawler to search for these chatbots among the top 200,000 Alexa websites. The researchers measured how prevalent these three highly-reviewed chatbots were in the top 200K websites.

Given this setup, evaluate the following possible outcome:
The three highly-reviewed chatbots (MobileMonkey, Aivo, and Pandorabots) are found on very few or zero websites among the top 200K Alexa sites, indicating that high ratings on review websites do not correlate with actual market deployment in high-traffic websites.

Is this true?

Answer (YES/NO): YES